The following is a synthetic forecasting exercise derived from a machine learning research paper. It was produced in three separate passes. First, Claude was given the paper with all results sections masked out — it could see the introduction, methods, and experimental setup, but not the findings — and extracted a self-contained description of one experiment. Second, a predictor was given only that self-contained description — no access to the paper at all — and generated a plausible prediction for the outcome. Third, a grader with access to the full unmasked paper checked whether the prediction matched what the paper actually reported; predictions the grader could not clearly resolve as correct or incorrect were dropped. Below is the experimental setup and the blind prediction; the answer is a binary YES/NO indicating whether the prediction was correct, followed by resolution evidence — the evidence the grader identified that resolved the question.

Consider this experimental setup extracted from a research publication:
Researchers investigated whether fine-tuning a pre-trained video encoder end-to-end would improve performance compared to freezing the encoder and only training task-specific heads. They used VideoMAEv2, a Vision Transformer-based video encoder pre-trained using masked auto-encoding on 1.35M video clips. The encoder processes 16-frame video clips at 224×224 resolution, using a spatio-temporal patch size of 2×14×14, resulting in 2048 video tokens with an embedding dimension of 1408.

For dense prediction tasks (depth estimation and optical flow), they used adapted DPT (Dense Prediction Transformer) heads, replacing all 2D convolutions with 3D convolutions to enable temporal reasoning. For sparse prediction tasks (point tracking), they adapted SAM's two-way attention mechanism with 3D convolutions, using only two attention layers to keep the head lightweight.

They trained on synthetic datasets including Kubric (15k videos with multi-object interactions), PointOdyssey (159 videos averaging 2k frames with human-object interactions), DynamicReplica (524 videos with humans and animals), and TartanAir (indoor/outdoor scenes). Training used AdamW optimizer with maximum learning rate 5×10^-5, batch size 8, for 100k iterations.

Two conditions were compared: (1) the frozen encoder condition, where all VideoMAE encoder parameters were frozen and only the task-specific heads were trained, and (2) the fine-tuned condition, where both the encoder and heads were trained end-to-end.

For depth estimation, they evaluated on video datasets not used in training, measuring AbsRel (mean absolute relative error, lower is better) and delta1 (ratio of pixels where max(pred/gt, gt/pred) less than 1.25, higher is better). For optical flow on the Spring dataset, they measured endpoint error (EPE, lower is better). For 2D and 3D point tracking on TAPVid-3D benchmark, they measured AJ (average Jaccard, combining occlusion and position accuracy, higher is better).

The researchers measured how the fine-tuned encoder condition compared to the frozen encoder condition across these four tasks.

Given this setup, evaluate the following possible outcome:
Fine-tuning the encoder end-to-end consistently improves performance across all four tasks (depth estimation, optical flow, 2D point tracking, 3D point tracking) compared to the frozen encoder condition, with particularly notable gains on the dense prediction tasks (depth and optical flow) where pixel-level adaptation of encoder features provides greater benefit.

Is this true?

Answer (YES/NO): NO